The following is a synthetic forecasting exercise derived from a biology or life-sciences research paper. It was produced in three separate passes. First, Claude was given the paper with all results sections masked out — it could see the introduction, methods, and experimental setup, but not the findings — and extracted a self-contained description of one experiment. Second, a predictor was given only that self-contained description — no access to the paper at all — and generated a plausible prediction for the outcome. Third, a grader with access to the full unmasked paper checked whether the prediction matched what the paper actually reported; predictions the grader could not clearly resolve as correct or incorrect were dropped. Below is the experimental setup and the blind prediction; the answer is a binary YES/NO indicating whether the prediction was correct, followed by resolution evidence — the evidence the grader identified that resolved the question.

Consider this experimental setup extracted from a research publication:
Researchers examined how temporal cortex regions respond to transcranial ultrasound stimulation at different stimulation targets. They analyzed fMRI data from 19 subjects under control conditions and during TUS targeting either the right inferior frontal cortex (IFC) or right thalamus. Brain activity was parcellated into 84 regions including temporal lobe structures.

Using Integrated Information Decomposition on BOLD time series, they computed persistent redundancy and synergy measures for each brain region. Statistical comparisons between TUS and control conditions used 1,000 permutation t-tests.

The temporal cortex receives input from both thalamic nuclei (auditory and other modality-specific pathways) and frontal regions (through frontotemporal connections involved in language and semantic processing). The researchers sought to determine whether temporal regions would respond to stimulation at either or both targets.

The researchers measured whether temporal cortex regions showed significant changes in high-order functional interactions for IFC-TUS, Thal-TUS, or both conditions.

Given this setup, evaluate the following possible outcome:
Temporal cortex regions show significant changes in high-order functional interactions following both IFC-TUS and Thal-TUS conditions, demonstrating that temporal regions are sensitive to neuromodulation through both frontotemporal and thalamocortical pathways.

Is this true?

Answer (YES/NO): YES